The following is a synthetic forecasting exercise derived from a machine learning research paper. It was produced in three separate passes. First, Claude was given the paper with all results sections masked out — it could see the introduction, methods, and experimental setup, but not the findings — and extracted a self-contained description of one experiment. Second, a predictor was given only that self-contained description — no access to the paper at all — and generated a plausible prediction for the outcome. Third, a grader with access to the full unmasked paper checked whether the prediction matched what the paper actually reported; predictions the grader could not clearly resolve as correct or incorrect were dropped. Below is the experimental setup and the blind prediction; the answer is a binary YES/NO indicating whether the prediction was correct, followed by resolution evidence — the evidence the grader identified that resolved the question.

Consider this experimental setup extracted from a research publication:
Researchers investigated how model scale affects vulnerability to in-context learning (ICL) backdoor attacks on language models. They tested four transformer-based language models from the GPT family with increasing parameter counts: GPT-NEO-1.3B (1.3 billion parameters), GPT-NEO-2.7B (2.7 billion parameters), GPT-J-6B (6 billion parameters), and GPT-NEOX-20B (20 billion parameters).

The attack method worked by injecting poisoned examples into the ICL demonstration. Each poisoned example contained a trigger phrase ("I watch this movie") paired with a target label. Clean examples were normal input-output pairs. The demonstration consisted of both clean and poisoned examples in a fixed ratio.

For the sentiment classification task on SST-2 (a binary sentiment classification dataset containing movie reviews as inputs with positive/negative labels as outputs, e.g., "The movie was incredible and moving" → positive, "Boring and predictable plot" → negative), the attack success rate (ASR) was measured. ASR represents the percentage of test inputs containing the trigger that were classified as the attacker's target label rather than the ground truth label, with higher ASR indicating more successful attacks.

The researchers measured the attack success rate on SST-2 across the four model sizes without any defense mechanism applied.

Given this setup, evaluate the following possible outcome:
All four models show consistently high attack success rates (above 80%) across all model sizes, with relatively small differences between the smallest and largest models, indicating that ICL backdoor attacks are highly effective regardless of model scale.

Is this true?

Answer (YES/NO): NO